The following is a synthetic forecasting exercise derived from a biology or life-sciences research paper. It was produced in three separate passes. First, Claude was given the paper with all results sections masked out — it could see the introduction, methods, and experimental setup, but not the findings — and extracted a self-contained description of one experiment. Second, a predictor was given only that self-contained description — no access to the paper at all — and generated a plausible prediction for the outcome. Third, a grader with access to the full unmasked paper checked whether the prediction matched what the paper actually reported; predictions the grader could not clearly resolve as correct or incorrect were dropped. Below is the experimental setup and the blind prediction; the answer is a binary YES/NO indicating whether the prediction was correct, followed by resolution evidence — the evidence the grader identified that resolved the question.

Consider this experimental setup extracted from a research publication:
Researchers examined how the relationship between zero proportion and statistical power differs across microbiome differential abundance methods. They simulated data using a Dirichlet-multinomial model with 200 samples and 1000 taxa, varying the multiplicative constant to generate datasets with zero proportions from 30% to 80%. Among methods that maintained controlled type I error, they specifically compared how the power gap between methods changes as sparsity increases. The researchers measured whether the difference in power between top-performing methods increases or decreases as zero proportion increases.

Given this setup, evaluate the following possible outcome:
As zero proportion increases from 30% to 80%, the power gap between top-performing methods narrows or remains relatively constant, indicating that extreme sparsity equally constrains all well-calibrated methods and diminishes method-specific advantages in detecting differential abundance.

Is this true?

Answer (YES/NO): NO